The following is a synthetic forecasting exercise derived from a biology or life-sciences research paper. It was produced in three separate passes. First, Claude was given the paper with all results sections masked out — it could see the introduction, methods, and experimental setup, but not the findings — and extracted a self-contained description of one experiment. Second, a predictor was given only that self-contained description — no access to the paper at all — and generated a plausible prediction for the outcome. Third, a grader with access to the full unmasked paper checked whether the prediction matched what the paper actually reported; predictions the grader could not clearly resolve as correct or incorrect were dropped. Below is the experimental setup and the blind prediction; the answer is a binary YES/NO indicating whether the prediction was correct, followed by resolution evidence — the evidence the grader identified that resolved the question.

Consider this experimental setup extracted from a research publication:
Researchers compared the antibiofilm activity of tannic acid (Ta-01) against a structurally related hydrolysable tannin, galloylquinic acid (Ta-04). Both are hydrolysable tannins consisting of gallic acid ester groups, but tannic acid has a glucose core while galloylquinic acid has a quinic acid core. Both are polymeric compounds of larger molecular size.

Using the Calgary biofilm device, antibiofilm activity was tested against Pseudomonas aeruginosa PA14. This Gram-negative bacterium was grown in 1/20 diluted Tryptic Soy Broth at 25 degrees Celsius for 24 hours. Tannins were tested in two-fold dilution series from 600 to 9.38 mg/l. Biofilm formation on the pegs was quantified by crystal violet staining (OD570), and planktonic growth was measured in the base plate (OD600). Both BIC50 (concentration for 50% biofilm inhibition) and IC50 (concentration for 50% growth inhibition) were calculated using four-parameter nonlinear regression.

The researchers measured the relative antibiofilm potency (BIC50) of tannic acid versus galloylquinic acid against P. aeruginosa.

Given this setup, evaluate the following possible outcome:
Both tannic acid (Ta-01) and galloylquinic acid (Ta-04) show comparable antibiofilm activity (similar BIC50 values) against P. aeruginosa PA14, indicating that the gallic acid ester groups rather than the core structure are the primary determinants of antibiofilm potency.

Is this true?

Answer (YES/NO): NO